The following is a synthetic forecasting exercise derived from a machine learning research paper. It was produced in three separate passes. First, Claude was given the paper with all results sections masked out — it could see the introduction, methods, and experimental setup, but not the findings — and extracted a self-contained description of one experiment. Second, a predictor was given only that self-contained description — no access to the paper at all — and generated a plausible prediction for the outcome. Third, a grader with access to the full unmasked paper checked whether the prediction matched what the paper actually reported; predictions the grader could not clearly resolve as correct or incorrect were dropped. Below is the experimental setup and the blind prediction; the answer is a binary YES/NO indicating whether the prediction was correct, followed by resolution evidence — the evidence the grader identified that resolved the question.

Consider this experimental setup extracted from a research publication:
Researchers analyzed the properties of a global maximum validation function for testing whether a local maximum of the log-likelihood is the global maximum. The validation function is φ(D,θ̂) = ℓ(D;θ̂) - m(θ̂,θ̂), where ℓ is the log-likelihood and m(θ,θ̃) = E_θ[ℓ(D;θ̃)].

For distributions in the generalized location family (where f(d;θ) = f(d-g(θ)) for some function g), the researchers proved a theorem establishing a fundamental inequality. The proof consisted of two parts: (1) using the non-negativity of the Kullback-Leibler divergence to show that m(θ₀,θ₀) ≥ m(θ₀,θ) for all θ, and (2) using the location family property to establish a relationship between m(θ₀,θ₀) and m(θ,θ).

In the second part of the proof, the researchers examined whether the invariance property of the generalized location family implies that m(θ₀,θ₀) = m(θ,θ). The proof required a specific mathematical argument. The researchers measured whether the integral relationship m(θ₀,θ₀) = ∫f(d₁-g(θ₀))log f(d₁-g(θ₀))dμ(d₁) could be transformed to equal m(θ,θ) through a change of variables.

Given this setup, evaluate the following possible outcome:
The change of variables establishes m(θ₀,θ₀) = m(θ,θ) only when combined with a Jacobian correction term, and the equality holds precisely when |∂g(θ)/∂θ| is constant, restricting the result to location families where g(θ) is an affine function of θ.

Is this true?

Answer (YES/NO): NO